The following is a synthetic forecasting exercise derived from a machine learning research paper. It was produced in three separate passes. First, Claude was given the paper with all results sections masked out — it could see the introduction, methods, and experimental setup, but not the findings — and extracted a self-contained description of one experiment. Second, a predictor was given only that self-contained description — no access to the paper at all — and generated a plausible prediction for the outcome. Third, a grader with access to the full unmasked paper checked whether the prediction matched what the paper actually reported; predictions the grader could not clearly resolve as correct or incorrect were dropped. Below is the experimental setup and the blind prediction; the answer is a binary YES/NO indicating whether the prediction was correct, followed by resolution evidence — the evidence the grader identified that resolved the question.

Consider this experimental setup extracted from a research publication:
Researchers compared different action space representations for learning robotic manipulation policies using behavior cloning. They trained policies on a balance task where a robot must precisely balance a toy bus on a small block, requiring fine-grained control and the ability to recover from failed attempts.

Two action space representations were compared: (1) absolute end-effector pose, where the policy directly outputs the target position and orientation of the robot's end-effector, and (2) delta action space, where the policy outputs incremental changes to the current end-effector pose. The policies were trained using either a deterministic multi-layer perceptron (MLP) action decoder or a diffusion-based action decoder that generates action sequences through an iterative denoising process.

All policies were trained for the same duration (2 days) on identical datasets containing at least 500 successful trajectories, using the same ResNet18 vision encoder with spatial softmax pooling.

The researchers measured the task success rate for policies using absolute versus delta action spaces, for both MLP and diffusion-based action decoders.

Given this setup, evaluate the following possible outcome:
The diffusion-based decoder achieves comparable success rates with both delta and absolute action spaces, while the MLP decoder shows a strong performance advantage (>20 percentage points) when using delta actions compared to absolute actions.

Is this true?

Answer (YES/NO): NO